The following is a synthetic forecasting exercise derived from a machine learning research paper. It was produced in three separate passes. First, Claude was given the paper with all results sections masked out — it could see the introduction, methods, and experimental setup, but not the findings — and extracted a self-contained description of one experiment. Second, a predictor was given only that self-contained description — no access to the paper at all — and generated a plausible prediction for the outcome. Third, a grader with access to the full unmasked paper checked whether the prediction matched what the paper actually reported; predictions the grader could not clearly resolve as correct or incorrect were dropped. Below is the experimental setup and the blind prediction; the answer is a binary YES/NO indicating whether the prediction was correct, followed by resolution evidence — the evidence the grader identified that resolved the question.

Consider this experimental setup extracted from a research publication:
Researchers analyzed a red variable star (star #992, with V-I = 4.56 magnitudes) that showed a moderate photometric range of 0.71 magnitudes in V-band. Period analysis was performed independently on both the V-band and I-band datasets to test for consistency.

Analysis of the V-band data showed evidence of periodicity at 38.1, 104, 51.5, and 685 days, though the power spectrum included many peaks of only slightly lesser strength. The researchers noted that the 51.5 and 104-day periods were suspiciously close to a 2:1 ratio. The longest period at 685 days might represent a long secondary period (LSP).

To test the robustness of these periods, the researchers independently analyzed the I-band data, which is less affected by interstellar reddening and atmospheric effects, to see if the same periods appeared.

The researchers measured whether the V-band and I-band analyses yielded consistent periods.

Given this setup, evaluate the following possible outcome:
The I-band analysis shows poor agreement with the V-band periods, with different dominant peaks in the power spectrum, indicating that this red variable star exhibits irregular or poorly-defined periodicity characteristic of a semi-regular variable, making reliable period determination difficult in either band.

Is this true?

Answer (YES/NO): NO